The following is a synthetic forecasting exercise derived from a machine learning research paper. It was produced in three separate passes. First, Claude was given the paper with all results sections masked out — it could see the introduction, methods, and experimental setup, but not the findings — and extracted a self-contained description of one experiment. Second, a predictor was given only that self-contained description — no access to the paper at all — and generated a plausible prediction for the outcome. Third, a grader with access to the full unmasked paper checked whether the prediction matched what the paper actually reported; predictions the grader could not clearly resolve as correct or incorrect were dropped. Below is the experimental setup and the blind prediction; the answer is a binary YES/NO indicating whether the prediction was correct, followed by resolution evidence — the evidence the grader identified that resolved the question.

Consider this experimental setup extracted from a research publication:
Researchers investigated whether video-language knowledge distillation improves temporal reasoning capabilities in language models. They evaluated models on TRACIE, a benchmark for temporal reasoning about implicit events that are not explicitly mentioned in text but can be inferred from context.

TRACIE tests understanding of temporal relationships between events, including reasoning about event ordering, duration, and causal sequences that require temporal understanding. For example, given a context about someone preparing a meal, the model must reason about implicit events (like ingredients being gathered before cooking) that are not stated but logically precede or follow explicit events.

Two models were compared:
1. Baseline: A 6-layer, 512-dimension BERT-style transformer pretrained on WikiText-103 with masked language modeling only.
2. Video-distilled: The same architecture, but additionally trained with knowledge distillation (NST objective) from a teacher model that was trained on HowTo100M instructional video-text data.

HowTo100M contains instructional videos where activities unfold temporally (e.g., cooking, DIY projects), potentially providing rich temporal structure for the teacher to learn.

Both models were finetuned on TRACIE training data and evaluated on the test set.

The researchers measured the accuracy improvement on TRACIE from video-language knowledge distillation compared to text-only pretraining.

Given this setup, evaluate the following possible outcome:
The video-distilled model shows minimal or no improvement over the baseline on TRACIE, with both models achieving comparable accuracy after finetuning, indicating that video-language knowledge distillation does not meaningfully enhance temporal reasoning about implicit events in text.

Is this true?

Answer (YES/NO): NO